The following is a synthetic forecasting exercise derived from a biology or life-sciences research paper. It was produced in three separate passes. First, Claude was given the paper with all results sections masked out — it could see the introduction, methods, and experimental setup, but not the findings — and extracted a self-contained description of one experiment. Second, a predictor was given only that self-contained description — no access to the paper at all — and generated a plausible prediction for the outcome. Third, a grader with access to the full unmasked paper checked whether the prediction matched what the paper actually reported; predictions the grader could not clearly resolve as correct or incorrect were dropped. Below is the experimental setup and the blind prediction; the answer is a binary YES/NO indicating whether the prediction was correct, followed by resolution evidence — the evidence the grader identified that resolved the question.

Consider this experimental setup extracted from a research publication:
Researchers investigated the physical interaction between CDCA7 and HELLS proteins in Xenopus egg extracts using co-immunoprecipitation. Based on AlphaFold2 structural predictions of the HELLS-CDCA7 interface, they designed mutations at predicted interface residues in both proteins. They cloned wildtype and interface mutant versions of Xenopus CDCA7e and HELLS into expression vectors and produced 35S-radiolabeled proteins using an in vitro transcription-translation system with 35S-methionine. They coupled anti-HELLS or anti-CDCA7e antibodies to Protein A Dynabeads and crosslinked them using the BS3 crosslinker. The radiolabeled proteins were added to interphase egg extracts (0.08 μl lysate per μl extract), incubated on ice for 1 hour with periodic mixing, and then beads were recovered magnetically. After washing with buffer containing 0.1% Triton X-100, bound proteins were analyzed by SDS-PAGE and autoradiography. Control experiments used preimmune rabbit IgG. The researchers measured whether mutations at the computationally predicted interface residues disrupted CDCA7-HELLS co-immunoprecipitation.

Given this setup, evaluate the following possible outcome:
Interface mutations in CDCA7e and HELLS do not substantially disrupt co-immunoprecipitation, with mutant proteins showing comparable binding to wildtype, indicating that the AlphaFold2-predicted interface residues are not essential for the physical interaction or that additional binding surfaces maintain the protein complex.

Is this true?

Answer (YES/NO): NO